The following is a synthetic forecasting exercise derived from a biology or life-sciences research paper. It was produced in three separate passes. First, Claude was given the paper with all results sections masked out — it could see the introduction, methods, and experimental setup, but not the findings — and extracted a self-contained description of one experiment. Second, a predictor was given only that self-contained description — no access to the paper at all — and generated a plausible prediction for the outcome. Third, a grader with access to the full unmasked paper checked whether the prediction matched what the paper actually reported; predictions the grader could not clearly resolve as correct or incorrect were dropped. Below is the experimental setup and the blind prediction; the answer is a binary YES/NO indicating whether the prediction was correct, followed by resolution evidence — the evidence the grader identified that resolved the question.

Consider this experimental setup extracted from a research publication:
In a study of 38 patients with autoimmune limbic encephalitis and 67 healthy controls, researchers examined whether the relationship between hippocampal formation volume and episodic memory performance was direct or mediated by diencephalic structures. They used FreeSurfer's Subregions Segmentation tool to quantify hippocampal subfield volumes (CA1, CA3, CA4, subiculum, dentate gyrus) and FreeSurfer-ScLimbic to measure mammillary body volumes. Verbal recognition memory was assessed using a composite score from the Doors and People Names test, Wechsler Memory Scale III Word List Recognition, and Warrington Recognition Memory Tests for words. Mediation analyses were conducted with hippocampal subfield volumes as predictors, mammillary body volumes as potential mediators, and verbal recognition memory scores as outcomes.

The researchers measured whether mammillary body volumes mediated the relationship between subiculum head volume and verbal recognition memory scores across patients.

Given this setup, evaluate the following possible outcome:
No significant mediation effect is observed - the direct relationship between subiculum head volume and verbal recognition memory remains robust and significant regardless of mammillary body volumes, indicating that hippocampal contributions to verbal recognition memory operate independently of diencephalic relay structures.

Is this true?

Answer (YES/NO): NO